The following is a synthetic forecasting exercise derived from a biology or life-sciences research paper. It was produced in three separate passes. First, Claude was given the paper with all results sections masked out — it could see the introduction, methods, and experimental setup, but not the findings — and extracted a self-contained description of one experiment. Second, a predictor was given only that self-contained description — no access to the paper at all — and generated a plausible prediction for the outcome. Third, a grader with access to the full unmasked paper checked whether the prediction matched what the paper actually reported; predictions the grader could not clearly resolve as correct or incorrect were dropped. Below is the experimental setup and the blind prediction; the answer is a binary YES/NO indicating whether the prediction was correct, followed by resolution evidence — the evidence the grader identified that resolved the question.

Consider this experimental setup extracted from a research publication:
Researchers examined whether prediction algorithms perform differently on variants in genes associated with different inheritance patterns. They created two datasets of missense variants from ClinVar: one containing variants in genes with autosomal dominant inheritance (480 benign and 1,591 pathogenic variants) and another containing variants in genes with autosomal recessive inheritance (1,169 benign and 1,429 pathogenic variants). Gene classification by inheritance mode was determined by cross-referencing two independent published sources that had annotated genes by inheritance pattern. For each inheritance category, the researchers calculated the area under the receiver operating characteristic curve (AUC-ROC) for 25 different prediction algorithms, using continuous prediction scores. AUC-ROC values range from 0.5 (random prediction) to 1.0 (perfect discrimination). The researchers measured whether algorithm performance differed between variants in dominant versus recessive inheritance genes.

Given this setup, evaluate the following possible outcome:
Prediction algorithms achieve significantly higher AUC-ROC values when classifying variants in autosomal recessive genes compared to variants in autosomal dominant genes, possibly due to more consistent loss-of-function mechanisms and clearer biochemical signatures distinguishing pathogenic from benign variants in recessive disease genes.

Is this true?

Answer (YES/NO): NO